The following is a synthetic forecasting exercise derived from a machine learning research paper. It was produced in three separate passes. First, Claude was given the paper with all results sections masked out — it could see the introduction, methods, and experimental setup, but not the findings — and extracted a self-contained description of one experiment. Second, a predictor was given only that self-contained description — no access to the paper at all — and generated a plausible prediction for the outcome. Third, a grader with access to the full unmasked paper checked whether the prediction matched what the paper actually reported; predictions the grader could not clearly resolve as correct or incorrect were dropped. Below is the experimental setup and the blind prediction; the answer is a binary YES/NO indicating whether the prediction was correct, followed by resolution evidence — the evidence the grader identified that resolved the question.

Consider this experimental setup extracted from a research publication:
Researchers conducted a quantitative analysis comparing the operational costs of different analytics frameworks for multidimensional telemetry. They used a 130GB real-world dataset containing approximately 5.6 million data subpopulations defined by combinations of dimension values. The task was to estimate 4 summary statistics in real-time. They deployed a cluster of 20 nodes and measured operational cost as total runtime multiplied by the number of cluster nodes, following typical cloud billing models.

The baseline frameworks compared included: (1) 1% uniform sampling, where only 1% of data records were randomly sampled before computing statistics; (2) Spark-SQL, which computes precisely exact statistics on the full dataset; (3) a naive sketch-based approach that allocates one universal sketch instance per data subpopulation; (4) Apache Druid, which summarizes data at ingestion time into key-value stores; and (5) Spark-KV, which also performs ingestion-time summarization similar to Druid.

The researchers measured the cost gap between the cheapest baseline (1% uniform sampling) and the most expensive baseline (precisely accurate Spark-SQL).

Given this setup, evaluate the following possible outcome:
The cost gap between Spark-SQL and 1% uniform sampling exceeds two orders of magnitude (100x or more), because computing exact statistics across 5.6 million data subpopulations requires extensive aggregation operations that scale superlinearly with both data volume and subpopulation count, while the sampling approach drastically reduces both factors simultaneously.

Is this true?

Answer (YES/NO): NO